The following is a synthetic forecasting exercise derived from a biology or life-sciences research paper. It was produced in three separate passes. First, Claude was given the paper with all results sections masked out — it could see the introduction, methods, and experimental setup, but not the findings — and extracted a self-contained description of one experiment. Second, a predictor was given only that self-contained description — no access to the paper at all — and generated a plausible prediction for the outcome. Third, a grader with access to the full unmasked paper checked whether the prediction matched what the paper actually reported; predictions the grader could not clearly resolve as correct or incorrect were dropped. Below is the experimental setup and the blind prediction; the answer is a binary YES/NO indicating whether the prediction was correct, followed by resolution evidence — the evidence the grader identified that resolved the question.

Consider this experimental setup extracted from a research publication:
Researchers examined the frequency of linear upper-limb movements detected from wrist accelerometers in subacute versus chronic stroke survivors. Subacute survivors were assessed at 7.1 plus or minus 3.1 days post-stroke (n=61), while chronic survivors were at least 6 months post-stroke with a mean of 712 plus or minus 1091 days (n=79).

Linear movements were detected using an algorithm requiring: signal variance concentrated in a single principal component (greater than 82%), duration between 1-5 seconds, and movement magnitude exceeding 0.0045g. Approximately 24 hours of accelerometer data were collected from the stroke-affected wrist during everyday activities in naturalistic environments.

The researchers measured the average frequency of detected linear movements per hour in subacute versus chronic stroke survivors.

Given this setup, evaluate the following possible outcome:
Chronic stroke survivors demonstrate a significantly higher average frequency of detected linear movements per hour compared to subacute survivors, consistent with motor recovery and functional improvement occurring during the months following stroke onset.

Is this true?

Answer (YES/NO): NO